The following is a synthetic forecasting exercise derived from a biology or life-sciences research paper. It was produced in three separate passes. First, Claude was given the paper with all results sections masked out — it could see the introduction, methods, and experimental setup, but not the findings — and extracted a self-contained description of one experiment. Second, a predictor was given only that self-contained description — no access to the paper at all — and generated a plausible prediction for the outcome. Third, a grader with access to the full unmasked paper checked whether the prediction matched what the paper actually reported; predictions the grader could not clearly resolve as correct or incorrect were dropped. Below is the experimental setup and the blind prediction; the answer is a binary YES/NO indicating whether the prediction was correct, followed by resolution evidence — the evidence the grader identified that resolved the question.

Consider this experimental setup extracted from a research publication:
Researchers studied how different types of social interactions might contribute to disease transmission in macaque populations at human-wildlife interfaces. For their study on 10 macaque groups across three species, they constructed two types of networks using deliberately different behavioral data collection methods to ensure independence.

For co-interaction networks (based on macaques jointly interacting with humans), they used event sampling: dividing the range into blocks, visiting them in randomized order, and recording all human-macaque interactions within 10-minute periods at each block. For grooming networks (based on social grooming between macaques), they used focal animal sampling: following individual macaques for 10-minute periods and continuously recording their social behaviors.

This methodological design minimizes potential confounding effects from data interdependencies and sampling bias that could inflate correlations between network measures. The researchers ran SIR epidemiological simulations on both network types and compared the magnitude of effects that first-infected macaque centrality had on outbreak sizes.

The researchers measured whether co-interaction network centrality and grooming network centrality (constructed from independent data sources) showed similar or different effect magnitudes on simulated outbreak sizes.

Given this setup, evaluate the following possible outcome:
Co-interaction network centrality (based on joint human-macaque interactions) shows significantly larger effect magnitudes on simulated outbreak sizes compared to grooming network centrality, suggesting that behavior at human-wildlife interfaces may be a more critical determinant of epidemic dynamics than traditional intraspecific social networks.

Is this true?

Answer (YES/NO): YES